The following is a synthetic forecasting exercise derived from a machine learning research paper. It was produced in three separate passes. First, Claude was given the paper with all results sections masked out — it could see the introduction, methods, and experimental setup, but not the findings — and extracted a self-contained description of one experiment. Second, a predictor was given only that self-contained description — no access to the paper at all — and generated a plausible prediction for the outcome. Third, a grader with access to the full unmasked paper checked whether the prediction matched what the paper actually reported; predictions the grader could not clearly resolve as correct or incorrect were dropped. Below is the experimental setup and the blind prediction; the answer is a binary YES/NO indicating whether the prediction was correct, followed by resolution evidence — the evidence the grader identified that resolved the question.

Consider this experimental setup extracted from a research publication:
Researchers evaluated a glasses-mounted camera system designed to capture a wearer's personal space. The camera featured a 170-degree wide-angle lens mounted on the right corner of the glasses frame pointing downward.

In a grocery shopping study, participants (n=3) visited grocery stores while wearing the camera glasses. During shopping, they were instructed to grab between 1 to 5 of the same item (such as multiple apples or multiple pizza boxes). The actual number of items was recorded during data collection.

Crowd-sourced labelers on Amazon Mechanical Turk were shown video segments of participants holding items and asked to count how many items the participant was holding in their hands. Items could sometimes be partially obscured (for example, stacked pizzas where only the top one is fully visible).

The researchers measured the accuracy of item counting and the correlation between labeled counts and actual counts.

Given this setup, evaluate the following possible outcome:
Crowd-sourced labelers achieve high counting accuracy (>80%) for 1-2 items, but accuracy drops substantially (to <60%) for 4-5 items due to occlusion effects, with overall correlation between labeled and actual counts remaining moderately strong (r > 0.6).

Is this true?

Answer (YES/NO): NO